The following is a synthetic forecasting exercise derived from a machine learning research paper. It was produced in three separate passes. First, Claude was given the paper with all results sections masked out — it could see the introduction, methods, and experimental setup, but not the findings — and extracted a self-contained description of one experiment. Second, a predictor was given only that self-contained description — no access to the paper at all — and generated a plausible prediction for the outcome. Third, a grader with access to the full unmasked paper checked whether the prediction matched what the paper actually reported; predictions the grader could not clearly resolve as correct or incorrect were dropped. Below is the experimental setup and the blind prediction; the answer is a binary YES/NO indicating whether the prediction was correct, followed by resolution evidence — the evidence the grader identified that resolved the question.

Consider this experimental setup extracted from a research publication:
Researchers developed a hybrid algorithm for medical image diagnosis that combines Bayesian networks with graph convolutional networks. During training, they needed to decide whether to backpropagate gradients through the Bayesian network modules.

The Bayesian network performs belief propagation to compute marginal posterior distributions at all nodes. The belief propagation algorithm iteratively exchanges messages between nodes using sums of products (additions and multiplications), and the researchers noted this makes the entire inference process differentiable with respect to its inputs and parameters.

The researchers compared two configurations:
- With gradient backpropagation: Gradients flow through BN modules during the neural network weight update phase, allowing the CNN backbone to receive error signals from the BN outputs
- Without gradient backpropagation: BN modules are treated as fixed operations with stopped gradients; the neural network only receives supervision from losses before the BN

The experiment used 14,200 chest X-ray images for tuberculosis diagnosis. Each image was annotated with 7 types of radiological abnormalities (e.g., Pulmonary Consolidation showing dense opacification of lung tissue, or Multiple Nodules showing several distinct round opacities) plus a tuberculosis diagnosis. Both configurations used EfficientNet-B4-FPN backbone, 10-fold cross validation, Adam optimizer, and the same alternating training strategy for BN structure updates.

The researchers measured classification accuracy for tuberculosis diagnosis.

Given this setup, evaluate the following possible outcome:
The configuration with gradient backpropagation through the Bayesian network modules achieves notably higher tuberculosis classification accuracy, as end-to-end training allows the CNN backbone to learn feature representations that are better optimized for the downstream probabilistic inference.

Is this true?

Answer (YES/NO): YES